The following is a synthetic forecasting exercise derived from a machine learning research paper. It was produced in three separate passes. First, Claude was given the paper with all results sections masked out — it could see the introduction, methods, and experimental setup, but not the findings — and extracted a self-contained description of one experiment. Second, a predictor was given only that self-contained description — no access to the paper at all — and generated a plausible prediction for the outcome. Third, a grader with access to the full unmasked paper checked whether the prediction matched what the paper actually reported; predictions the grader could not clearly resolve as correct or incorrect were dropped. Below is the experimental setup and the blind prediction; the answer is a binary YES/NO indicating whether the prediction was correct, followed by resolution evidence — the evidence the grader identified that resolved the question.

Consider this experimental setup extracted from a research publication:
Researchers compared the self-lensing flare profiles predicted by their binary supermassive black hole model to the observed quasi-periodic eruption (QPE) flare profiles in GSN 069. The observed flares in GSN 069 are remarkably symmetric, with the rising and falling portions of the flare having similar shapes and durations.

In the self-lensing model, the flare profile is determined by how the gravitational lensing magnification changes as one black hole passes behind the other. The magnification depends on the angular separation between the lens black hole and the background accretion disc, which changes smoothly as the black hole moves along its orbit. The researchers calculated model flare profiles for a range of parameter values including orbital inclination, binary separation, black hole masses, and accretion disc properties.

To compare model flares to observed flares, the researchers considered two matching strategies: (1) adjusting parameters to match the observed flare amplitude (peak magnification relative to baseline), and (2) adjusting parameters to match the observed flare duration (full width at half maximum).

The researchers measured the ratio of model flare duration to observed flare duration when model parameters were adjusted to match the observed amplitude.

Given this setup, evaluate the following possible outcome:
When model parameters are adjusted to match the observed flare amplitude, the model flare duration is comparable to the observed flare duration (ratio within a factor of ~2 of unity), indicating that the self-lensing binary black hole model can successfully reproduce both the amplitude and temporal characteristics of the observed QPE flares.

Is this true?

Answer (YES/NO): NO